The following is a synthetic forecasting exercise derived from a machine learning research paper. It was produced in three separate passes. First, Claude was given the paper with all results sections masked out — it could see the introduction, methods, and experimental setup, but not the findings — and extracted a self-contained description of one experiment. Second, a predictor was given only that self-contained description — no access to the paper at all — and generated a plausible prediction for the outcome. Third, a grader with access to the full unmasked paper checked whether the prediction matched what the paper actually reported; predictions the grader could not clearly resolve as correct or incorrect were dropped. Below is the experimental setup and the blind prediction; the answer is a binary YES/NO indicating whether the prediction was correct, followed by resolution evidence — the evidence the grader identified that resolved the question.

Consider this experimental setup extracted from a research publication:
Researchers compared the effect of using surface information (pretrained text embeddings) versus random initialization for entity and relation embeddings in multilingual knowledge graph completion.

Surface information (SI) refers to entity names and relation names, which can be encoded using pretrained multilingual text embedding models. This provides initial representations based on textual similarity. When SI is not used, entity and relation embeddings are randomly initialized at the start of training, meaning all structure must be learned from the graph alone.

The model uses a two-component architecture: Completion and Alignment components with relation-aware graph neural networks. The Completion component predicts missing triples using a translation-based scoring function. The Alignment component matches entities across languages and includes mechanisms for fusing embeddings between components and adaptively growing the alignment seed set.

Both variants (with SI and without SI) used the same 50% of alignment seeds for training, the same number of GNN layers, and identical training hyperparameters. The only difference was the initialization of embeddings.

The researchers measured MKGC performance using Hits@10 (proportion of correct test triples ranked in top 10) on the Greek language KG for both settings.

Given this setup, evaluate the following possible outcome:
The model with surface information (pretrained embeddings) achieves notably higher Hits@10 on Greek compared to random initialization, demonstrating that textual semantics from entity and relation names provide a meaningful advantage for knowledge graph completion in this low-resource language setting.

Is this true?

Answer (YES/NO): YES